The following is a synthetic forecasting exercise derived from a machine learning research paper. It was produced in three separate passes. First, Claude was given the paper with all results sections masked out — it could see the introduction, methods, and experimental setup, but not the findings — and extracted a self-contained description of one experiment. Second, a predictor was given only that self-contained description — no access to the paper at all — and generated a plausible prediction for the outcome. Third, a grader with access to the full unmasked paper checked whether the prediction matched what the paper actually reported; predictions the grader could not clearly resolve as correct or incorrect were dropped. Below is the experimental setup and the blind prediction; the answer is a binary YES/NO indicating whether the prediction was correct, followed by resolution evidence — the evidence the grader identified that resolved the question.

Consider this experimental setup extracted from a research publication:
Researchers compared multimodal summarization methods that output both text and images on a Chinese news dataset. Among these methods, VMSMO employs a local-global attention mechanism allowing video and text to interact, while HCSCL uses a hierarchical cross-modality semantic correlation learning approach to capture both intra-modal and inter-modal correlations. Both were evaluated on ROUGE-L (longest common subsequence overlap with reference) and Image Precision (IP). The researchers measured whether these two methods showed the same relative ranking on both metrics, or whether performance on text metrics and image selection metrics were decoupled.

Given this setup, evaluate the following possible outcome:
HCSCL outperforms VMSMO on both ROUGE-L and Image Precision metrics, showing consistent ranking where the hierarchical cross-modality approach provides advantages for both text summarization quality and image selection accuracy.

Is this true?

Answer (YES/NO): NO